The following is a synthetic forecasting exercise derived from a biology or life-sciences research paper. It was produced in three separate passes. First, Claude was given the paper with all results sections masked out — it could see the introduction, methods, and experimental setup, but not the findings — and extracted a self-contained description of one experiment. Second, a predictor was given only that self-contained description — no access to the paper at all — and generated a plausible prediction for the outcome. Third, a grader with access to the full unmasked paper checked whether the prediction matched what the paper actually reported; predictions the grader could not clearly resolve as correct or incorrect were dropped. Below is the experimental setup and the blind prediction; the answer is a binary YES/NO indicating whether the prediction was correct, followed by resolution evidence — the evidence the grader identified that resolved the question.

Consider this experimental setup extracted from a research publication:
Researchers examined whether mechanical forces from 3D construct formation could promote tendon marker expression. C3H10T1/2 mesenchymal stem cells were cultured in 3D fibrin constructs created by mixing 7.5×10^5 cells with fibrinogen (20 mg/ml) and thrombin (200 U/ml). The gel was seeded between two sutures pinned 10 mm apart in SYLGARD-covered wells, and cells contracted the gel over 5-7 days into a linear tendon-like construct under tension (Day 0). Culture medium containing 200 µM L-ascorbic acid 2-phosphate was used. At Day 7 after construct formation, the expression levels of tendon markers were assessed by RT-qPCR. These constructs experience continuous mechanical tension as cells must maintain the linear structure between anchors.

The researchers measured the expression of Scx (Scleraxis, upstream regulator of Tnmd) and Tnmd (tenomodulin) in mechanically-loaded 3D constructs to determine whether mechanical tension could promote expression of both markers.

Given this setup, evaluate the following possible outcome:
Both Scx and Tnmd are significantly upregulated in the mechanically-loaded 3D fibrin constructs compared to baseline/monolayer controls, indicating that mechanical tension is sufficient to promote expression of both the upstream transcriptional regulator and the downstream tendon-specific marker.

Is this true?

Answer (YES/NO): NO